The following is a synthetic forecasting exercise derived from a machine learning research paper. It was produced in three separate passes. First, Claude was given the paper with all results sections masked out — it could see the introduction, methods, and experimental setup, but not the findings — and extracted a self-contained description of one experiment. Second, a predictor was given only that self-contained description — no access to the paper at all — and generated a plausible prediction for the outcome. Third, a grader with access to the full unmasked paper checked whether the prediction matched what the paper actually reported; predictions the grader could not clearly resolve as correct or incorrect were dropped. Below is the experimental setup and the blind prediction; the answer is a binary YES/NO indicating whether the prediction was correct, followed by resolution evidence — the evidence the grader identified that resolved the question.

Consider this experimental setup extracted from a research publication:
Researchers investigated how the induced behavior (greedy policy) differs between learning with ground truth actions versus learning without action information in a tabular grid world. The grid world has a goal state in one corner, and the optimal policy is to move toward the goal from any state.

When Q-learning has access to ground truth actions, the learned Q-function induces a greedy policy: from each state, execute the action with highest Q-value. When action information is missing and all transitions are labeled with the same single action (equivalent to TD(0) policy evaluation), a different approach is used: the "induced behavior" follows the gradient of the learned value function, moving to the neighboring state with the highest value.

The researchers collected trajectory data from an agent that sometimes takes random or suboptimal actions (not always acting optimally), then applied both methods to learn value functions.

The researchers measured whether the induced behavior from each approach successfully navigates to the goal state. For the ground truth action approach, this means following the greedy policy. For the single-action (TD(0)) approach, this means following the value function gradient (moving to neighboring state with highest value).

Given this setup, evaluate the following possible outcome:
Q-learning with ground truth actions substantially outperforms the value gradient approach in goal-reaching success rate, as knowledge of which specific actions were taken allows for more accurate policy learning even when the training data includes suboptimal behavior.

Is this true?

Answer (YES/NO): YES